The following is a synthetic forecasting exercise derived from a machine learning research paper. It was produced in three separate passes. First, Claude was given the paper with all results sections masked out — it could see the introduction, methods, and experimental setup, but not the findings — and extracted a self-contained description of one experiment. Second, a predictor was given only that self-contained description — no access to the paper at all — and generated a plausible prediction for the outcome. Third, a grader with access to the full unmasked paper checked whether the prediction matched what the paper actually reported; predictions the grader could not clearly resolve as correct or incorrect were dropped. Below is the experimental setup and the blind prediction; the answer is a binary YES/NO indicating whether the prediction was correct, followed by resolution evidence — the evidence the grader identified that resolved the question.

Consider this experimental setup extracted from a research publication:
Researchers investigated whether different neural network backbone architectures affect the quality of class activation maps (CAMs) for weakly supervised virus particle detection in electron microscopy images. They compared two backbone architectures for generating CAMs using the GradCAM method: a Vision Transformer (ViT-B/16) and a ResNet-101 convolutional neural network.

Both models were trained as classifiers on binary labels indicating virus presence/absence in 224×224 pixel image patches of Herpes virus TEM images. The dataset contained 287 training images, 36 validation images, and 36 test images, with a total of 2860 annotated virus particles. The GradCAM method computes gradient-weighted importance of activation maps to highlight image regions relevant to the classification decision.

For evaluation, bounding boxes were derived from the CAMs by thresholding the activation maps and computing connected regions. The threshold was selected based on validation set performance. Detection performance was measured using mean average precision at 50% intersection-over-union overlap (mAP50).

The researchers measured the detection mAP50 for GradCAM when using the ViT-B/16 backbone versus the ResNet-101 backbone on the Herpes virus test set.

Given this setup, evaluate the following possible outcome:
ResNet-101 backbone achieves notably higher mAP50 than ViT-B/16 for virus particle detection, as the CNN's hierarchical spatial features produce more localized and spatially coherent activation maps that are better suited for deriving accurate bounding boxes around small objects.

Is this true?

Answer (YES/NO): YES